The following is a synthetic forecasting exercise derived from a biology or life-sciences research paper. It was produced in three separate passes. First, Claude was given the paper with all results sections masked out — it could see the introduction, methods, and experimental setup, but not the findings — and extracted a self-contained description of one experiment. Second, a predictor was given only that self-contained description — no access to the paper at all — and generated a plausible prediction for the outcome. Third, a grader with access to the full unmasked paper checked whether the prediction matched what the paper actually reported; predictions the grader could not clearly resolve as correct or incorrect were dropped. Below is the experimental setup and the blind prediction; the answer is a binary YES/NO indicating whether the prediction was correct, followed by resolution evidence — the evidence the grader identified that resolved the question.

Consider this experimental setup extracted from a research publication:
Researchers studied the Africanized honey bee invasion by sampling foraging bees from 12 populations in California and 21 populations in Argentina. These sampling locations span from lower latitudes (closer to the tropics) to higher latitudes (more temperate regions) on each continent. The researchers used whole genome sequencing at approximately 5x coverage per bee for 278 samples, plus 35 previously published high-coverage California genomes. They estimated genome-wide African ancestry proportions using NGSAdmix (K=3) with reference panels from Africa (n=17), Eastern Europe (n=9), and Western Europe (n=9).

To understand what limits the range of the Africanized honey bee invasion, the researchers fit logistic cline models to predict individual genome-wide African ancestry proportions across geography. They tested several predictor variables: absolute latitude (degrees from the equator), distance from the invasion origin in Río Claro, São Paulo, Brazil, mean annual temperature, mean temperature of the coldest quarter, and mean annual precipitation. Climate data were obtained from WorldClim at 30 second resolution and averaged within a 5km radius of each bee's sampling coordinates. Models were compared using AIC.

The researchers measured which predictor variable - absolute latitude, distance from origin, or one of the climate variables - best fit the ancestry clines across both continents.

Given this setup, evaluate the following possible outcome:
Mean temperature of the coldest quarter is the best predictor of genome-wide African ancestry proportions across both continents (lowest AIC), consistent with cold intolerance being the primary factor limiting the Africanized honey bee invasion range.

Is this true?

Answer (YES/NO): NO